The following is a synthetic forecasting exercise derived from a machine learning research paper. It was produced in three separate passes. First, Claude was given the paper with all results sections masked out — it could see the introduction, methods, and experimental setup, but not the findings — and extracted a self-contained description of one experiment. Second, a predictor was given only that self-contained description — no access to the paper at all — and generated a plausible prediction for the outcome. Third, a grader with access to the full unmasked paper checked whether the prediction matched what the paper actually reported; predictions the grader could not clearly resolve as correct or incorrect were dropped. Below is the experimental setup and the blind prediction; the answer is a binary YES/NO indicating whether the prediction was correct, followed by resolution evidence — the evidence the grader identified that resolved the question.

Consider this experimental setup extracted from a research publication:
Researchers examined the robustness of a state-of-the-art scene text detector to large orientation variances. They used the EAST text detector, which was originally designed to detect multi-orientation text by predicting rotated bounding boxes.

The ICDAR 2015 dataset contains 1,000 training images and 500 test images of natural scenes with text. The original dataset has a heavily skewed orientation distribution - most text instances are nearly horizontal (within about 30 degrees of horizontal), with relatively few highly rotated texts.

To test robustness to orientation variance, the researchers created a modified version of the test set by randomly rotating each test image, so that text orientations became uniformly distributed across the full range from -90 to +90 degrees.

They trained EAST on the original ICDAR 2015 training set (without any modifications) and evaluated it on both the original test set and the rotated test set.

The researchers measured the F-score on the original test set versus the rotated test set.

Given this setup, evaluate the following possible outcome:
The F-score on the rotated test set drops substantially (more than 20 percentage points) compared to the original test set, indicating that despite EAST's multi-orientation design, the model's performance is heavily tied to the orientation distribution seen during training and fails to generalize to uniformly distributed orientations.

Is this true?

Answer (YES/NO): YES